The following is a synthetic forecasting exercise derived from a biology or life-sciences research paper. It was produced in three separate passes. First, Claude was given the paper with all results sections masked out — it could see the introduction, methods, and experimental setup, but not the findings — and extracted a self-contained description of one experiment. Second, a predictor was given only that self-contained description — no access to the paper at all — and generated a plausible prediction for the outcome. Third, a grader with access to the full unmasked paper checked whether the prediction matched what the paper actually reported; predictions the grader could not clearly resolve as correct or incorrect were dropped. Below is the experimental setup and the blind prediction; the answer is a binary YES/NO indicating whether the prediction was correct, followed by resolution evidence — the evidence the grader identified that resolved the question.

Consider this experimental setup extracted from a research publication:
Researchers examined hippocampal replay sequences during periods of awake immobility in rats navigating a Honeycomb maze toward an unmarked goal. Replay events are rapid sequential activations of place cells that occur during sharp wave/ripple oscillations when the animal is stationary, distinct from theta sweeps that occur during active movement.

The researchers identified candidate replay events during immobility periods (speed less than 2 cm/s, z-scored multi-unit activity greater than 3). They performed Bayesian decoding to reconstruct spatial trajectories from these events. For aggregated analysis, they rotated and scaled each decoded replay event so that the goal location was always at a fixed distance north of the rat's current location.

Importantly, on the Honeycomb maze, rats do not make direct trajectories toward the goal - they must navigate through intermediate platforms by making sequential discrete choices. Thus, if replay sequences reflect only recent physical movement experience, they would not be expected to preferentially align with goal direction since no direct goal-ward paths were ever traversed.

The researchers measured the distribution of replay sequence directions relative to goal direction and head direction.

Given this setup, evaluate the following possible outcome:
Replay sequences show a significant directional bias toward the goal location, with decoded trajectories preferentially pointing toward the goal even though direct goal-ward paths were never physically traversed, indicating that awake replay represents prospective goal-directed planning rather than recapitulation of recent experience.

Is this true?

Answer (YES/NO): YES